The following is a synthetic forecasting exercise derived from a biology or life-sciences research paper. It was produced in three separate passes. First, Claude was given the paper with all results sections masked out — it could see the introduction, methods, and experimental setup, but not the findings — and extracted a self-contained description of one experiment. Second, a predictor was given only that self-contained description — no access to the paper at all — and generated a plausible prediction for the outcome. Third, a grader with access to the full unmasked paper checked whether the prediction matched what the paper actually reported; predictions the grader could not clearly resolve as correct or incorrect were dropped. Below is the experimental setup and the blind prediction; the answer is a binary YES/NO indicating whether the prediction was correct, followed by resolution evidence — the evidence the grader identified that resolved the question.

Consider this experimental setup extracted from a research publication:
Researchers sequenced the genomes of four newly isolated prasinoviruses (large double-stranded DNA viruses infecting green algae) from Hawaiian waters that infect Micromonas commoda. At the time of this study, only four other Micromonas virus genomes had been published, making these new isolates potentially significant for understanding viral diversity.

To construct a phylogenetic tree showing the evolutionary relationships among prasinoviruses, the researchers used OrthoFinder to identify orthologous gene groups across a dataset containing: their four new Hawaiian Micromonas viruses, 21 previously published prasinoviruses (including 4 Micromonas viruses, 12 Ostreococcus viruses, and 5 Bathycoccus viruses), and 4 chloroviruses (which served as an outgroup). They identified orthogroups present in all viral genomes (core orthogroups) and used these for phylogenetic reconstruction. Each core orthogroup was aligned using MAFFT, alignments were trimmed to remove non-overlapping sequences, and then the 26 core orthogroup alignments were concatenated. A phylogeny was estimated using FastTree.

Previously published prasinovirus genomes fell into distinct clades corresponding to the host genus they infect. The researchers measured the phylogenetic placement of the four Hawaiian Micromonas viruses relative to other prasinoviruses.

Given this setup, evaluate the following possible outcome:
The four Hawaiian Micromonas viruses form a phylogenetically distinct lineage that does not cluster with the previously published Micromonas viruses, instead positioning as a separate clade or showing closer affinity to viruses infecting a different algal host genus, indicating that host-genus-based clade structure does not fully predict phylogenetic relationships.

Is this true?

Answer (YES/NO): NO